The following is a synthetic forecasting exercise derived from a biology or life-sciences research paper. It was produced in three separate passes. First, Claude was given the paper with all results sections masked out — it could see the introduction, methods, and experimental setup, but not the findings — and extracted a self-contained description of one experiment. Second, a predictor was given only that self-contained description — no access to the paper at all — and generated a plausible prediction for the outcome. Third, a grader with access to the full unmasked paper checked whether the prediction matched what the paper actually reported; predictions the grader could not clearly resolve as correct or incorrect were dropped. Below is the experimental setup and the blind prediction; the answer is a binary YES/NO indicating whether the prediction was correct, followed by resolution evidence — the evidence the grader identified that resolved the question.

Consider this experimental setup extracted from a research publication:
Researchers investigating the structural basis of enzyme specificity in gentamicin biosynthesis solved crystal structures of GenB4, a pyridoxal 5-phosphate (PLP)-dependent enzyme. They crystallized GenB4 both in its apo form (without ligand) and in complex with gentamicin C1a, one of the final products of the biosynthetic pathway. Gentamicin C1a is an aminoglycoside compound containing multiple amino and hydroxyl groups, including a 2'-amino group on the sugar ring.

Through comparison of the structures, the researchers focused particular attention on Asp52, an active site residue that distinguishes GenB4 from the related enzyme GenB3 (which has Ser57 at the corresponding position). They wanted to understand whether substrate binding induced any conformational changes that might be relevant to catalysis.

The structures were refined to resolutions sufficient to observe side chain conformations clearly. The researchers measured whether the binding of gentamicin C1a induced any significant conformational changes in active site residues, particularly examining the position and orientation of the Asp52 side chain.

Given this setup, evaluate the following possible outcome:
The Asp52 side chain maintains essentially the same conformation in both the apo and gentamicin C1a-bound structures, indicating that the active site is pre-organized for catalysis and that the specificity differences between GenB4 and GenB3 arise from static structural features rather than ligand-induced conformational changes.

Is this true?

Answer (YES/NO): NO